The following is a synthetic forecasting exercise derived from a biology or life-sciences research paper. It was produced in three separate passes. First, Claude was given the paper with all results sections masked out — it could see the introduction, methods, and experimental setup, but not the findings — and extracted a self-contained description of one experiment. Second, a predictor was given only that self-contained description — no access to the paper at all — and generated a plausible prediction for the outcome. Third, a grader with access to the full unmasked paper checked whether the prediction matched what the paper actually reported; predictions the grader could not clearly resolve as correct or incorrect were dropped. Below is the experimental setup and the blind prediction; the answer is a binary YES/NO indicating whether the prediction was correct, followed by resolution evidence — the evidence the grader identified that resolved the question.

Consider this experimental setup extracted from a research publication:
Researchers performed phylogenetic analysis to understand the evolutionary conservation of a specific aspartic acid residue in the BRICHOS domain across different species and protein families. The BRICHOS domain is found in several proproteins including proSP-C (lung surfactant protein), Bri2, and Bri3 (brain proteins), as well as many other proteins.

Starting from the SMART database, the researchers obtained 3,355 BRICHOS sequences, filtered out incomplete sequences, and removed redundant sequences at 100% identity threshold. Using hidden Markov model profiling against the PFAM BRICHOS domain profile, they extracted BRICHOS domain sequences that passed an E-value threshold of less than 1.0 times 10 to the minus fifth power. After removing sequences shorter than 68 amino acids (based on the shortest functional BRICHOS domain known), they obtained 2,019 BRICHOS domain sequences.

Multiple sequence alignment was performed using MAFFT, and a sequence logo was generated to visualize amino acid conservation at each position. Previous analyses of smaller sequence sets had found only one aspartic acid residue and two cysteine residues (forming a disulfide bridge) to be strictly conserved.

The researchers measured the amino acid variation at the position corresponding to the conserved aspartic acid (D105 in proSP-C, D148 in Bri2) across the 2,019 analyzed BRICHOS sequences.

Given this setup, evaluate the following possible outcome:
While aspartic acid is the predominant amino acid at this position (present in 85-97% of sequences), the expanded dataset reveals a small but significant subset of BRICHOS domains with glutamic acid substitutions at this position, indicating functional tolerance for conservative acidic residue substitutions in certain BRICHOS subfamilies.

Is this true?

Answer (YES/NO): NO